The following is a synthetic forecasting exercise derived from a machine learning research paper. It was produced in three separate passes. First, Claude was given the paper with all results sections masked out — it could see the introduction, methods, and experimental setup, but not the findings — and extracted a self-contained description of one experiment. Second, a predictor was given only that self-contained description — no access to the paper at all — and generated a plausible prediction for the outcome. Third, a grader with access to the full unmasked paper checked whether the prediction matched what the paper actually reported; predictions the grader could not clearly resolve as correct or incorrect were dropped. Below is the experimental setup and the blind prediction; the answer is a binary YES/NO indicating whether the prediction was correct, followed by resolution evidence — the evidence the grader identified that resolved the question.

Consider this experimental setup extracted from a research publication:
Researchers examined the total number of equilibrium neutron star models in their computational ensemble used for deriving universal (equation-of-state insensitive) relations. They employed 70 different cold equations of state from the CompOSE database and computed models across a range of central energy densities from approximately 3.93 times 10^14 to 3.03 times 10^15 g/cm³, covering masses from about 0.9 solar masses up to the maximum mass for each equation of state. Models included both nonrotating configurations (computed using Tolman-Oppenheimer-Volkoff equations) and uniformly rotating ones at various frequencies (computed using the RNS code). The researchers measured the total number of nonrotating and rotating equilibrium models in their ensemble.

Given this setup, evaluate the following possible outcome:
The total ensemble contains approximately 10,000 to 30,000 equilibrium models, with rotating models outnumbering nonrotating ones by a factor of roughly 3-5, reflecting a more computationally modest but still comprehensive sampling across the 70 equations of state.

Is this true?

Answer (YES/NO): NO